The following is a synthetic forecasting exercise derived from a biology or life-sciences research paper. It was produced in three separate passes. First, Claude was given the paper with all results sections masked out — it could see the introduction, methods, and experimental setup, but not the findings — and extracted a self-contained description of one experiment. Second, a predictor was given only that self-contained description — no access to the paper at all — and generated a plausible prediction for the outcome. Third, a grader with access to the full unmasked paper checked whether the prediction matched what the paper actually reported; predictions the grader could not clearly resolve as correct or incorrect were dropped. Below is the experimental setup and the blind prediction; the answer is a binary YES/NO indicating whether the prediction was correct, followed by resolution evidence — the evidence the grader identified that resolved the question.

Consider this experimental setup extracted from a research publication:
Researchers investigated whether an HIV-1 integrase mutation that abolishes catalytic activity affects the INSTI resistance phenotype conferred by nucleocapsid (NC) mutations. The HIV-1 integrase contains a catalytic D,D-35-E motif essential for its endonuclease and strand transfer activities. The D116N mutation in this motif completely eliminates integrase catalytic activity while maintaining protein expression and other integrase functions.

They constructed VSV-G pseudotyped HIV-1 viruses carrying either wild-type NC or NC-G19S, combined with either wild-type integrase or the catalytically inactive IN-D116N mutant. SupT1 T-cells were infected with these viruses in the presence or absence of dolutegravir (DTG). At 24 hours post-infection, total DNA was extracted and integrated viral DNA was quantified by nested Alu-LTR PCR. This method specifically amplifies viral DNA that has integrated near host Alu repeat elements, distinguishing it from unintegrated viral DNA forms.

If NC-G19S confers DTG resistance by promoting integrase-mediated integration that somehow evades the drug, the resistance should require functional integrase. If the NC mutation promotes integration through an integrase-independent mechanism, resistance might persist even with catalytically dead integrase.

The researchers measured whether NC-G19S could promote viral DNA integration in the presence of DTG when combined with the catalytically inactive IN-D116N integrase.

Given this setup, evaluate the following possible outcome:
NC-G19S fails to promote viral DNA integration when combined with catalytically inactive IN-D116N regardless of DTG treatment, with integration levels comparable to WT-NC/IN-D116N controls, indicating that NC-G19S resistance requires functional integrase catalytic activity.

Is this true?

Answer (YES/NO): YES